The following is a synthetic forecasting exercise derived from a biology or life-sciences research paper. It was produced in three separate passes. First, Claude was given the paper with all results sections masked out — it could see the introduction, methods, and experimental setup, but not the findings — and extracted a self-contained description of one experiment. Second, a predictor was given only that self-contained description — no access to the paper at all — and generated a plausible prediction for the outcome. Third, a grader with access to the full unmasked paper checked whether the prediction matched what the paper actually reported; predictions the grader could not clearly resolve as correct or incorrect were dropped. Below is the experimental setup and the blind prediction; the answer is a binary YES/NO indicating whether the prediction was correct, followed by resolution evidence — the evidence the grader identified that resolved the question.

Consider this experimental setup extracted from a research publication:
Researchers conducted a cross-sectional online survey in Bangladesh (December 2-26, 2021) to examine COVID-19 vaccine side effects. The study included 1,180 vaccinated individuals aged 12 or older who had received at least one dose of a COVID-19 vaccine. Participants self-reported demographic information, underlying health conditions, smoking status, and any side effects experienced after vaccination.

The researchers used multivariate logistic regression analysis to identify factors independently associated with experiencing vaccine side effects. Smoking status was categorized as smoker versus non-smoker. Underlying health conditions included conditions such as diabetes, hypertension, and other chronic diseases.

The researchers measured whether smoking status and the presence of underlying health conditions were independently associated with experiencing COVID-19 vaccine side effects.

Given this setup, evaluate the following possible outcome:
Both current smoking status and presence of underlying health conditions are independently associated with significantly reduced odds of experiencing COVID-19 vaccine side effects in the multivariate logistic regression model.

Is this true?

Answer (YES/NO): NO